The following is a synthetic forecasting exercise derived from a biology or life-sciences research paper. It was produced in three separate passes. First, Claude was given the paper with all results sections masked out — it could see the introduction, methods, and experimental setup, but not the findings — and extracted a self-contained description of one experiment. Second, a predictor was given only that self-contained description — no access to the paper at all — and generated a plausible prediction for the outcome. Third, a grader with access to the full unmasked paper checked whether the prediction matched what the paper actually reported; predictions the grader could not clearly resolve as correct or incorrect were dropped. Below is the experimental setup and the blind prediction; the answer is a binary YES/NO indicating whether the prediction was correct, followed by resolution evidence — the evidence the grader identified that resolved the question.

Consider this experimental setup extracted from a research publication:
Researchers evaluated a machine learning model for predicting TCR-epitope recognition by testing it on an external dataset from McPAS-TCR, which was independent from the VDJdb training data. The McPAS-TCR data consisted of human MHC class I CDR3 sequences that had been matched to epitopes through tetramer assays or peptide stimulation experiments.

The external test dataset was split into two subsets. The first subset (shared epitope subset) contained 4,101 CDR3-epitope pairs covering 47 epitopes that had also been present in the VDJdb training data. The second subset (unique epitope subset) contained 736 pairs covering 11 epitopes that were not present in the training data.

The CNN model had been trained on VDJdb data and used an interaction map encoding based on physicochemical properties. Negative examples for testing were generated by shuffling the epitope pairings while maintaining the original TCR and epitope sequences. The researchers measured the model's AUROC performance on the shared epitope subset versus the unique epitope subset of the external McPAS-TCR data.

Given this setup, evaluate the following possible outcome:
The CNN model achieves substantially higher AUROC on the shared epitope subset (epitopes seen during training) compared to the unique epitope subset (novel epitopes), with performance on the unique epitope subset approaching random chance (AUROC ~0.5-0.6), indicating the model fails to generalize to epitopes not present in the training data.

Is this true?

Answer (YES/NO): NO